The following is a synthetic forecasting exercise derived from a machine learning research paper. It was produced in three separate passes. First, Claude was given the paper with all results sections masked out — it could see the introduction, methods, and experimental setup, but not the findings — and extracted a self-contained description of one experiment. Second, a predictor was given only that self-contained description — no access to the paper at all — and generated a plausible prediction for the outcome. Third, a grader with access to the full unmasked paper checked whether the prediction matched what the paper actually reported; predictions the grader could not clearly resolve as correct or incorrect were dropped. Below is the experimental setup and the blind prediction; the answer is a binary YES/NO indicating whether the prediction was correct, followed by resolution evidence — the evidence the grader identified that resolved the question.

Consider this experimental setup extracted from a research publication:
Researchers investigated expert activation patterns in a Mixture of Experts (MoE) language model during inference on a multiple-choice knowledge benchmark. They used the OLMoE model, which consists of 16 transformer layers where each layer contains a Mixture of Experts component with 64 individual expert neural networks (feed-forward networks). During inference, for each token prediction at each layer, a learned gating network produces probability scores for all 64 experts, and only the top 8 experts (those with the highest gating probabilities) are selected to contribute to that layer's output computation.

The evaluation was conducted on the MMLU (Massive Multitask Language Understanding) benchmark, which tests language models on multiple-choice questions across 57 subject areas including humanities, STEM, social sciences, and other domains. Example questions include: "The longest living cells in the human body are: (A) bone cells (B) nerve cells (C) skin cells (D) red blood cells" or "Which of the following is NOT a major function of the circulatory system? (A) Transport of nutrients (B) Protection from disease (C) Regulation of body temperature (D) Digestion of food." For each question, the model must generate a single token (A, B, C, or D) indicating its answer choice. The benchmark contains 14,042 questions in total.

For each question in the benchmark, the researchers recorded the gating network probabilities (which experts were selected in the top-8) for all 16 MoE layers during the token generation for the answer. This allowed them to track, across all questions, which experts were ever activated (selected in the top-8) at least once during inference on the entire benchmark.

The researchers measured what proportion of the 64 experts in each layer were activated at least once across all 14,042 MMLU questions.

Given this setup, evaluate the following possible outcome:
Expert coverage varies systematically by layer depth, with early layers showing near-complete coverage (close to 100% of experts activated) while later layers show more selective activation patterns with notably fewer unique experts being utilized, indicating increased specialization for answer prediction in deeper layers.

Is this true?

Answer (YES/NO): NO